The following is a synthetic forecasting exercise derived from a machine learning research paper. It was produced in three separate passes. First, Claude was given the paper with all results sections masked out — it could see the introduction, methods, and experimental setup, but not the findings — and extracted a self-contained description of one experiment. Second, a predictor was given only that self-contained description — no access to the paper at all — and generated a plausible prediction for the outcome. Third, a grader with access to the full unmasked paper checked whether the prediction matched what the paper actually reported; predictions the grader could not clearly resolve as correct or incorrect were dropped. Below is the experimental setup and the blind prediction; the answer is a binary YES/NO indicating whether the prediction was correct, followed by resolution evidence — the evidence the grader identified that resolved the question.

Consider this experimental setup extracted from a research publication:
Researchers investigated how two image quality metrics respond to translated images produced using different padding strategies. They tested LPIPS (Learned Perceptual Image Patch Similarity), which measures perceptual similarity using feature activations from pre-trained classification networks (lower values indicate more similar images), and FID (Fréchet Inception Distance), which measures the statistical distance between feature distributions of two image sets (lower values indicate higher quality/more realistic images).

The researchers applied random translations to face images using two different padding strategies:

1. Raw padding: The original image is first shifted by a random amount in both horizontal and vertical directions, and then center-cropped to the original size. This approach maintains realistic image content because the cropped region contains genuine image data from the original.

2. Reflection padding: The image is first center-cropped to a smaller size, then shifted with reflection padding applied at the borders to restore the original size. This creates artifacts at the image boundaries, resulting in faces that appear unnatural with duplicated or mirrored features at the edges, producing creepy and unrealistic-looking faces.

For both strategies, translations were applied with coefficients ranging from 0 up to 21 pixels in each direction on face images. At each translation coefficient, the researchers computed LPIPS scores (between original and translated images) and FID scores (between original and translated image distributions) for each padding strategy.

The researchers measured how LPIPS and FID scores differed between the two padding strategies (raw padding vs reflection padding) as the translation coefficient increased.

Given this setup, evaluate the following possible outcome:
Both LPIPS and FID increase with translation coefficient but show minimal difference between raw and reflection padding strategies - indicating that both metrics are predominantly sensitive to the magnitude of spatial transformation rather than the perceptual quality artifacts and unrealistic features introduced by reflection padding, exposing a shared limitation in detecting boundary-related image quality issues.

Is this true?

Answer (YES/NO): NO